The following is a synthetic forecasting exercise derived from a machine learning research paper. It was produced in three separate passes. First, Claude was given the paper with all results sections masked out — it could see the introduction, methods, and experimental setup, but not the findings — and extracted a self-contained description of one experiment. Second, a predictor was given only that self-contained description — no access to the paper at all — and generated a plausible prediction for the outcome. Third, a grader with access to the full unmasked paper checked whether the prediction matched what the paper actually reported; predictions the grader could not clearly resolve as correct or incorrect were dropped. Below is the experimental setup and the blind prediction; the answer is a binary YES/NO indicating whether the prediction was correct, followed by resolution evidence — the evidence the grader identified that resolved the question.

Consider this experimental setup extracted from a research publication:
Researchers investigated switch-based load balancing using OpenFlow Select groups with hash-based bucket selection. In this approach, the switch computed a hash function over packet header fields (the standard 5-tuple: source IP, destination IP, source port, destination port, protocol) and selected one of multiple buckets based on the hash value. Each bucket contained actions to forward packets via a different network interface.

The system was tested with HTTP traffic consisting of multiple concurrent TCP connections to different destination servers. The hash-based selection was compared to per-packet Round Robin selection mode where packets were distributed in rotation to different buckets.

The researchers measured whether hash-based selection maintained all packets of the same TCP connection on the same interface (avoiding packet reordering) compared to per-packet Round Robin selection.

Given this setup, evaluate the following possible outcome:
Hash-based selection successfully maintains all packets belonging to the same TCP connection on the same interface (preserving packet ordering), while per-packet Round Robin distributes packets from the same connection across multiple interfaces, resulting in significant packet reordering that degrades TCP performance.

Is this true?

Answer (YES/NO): YES